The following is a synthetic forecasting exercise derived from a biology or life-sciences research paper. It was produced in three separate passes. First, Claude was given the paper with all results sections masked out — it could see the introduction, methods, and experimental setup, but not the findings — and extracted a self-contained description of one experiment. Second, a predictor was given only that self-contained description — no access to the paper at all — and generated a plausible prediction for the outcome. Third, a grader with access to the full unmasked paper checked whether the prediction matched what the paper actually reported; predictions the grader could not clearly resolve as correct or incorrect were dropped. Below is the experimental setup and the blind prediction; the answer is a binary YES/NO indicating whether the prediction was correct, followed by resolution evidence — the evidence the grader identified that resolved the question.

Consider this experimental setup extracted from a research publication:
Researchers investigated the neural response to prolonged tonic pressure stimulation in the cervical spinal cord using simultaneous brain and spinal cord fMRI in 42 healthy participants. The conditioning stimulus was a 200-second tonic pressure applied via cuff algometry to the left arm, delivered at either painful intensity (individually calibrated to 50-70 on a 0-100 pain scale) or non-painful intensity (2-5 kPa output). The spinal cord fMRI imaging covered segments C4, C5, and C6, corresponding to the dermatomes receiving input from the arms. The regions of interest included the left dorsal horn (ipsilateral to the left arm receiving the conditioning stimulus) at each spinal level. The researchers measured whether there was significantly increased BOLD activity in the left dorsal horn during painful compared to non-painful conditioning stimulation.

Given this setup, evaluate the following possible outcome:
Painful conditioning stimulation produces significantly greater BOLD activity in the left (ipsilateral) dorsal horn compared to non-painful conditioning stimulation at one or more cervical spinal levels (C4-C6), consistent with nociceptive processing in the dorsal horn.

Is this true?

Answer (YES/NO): NO